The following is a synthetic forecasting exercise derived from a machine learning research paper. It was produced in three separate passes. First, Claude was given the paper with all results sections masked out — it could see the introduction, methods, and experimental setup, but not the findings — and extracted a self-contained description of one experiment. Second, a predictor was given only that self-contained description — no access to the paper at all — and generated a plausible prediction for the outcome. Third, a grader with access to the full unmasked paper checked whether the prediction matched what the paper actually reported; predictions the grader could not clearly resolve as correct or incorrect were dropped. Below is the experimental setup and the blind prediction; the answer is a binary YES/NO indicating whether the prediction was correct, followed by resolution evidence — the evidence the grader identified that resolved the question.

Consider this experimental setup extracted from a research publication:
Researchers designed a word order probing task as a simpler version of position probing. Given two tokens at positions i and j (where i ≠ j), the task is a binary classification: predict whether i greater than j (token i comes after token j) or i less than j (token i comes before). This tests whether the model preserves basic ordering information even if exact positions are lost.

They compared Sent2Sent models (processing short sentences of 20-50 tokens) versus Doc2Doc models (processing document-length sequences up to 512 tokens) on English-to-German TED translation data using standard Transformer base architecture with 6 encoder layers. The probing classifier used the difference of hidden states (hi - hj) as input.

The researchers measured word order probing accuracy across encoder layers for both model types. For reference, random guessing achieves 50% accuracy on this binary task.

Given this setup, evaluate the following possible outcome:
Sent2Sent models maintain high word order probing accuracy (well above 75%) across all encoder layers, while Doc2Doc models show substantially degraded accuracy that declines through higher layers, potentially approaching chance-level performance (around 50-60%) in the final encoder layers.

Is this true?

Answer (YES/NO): NO